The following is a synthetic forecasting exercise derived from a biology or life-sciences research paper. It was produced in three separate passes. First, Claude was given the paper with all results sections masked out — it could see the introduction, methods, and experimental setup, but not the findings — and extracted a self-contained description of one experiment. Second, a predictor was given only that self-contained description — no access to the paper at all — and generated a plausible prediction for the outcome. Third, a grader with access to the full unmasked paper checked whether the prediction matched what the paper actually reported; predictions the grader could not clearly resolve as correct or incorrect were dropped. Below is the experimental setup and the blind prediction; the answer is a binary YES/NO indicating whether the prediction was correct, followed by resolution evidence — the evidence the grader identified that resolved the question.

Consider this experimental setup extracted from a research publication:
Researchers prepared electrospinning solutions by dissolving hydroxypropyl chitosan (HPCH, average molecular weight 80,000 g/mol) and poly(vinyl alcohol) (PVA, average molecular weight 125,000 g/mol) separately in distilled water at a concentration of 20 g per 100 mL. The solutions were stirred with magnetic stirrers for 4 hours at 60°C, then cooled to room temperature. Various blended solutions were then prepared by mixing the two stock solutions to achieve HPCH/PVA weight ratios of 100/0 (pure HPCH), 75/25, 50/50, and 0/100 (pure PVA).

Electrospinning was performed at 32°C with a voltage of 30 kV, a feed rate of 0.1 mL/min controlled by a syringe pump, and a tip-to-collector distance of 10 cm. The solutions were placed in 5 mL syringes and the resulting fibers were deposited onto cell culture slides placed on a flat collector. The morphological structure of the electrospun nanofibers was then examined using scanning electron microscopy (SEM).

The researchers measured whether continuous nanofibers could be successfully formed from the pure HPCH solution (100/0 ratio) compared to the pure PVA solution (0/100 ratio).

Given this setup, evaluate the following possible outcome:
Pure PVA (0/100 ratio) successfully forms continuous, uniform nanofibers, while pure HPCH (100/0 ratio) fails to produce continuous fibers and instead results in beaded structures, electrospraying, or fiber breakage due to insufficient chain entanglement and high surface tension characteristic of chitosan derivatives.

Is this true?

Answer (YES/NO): YES